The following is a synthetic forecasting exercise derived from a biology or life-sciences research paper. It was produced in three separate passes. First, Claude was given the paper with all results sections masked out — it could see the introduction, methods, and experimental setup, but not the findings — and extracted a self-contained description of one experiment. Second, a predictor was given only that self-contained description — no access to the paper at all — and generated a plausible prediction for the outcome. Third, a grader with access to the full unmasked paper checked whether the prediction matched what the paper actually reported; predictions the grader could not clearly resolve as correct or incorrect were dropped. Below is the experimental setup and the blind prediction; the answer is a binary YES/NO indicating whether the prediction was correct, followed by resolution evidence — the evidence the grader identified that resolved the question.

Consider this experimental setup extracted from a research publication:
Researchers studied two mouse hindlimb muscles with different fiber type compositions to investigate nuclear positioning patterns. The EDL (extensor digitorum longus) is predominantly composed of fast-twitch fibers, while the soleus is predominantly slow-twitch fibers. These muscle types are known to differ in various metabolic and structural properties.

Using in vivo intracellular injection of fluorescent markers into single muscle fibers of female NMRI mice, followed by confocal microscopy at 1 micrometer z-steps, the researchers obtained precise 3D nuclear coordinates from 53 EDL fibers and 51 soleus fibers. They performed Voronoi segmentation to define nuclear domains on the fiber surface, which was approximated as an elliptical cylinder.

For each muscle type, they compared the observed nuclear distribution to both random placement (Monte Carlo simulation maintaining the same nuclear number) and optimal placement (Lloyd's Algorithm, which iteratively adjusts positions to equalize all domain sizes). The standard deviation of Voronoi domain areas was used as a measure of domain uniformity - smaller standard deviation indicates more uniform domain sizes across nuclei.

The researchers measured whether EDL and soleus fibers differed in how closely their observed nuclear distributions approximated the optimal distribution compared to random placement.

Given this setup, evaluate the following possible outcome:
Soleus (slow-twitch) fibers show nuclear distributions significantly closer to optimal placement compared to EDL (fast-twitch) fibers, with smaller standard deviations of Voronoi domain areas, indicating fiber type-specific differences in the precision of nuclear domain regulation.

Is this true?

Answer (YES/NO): NO